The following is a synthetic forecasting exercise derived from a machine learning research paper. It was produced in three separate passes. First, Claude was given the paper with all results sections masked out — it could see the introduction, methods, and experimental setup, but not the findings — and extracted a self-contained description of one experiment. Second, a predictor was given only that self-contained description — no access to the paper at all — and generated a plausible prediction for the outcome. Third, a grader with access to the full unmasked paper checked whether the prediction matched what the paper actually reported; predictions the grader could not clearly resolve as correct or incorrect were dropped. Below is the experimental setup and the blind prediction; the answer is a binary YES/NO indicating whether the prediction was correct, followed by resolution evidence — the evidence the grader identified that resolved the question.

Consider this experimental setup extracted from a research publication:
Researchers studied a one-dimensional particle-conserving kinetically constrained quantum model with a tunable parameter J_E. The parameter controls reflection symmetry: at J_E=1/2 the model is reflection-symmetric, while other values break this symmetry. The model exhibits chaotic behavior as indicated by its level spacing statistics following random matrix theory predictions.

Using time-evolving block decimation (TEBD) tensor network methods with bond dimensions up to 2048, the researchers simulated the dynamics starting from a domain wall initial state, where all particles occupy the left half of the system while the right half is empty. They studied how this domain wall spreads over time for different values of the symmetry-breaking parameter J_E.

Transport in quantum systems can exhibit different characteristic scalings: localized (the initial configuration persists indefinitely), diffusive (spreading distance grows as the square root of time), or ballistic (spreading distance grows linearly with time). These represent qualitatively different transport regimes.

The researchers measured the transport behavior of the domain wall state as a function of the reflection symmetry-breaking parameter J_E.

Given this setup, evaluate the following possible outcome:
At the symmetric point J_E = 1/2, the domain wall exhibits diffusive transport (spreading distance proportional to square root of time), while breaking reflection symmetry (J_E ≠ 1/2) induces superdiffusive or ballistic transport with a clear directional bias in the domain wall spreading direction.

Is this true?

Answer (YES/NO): NO